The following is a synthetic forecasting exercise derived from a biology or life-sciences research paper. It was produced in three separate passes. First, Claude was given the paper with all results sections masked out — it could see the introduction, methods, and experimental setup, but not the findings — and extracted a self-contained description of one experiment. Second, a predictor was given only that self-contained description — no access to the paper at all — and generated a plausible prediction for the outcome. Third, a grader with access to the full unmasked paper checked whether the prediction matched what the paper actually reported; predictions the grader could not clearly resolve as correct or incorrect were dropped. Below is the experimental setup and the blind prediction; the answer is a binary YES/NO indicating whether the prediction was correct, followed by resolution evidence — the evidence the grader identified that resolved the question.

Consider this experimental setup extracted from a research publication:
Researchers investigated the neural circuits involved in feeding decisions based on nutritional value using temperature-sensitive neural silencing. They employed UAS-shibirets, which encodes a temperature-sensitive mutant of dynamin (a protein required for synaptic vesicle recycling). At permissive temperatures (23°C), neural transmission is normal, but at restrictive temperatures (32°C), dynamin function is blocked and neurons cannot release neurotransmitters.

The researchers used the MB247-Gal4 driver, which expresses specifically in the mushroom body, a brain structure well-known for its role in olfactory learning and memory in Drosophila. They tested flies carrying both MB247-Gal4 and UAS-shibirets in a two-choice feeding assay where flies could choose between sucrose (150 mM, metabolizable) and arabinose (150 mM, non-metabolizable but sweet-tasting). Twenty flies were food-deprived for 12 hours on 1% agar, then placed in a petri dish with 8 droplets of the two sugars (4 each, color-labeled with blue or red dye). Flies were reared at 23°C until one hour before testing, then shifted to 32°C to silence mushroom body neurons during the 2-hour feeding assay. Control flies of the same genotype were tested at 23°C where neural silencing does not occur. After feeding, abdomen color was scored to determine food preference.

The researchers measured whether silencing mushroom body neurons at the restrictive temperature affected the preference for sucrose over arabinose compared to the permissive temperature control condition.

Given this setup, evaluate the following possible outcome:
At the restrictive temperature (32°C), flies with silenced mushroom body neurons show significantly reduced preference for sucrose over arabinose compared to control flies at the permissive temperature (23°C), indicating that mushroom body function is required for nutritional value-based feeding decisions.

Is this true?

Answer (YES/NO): NO